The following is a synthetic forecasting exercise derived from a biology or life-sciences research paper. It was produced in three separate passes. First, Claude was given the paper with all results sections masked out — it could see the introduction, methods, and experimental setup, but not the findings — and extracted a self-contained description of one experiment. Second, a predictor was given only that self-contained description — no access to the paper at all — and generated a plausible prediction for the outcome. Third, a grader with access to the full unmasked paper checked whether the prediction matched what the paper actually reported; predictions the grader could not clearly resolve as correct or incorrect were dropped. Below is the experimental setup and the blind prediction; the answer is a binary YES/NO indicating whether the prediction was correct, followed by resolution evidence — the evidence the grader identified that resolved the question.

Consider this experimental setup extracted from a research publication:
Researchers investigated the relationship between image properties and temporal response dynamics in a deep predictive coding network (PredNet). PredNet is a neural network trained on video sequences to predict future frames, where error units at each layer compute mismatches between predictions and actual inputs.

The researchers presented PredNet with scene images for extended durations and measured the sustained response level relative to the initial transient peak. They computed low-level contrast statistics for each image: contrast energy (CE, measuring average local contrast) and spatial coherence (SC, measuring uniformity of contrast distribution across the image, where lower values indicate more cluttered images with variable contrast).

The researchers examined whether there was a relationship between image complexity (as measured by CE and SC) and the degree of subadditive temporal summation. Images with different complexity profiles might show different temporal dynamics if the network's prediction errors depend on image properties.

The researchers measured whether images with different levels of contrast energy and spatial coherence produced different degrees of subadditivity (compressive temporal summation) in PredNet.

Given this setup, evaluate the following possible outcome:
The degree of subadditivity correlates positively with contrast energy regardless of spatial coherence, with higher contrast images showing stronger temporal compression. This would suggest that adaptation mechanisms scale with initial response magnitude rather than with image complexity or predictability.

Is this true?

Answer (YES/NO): NO